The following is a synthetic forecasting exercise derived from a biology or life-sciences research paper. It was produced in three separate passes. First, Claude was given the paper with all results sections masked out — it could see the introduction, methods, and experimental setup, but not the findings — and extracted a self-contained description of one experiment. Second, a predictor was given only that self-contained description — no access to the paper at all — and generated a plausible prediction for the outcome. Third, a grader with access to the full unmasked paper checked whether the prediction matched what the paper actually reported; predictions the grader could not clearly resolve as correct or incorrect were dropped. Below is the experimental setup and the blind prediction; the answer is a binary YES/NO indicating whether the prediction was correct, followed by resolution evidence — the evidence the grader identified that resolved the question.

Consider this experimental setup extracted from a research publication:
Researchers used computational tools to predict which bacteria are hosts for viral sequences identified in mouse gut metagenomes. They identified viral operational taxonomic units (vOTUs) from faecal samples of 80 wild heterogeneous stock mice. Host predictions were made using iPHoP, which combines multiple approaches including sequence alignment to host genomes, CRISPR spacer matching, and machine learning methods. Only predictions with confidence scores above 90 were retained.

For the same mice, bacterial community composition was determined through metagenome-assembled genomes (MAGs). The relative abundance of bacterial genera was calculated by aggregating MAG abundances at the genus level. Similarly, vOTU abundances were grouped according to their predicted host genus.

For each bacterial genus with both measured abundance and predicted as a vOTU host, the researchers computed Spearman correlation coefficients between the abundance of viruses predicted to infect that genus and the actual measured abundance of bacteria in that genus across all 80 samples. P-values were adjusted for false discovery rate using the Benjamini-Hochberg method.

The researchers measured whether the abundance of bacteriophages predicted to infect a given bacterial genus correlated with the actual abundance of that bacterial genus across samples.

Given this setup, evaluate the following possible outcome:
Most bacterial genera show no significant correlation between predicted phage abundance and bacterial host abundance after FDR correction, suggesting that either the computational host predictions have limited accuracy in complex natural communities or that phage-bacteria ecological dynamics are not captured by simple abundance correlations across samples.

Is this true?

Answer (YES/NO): NO